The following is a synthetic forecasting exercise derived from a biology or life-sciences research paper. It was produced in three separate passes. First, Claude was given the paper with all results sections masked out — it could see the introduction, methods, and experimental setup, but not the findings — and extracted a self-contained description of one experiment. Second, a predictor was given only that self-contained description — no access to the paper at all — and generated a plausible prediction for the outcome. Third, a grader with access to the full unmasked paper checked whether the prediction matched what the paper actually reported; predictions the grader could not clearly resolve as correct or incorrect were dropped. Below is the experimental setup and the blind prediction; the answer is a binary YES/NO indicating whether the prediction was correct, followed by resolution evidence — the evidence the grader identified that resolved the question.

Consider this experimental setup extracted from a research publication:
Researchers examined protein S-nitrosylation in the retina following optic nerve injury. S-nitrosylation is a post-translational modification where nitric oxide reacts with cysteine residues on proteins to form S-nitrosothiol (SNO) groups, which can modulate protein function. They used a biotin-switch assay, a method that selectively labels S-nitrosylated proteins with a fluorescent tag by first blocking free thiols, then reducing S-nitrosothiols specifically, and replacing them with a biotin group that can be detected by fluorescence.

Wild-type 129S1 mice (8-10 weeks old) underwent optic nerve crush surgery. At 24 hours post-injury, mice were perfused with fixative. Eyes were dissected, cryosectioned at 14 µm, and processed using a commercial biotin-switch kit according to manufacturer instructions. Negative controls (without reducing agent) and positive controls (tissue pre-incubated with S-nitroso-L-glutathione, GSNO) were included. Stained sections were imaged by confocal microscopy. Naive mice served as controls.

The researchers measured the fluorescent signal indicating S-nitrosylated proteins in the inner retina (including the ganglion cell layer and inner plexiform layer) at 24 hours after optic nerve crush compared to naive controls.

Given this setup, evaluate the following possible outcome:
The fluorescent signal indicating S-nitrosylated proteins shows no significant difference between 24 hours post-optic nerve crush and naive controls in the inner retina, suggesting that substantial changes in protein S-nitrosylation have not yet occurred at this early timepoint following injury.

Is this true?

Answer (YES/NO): YES